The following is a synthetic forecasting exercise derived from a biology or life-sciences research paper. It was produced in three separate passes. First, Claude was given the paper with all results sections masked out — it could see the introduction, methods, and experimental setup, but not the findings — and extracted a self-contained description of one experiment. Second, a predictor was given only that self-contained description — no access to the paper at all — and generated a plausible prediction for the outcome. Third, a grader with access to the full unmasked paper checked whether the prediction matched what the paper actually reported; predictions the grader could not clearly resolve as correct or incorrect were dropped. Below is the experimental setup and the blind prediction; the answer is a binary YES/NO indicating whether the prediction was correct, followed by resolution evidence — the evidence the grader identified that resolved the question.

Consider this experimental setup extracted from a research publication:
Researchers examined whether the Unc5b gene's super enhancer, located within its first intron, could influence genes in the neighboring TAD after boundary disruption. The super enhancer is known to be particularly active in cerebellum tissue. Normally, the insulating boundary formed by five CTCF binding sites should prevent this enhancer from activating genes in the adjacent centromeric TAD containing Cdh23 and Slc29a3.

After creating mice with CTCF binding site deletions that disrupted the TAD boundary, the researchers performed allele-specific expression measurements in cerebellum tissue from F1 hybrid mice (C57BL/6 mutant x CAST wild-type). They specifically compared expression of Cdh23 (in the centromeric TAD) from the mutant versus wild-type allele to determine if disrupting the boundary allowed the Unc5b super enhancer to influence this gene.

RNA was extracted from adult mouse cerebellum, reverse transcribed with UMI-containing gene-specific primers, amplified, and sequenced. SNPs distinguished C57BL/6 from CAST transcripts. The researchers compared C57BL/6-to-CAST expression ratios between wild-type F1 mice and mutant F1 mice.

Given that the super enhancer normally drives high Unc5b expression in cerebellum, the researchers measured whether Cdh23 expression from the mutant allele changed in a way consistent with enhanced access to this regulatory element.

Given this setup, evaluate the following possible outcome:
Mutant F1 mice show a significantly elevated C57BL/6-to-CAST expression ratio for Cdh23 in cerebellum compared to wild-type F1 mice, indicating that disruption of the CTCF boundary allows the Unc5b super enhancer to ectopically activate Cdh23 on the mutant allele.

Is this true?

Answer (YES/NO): NO